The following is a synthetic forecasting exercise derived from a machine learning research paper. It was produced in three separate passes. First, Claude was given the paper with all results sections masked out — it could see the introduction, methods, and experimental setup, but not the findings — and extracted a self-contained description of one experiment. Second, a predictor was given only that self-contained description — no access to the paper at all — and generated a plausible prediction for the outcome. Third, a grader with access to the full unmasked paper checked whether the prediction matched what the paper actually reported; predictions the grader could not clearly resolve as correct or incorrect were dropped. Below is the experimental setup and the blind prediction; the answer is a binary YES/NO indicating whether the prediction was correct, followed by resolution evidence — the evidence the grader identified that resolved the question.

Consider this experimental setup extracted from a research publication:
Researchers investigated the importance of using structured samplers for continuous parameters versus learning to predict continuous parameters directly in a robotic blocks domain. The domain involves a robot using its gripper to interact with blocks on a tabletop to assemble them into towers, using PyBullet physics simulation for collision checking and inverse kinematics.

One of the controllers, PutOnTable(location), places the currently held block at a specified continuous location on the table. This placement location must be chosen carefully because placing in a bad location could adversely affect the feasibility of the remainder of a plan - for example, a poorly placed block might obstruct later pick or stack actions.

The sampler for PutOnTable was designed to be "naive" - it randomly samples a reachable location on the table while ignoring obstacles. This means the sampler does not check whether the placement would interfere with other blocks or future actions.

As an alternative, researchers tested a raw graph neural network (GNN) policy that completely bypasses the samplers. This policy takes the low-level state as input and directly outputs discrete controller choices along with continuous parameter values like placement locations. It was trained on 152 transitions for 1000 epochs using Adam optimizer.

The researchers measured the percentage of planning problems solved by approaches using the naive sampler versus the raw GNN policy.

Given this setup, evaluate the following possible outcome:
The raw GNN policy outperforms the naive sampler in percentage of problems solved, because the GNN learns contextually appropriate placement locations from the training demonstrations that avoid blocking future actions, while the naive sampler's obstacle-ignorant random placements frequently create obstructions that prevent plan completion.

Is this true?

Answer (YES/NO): NO